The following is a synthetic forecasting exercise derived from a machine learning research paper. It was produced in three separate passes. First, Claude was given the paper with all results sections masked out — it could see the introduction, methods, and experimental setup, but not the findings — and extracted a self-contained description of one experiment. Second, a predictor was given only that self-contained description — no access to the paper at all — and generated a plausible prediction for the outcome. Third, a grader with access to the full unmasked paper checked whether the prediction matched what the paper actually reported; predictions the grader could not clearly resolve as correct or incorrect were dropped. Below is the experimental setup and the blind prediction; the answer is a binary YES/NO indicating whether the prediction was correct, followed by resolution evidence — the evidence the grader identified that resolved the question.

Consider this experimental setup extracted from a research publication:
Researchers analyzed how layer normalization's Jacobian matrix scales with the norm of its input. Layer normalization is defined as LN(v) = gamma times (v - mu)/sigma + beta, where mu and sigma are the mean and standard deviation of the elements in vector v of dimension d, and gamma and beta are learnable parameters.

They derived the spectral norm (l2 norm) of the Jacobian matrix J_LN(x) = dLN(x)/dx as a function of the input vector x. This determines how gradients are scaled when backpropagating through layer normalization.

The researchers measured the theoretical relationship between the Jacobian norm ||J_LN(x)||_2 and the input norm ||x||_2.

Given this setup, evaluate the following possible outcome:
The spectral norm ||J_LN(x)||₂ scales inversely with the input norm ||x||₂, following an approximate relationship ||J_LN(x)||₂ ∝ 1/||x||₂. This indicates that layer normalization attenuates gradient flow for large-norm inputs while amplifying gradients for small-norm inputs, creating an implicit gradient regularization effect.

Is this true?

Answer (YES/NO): YES